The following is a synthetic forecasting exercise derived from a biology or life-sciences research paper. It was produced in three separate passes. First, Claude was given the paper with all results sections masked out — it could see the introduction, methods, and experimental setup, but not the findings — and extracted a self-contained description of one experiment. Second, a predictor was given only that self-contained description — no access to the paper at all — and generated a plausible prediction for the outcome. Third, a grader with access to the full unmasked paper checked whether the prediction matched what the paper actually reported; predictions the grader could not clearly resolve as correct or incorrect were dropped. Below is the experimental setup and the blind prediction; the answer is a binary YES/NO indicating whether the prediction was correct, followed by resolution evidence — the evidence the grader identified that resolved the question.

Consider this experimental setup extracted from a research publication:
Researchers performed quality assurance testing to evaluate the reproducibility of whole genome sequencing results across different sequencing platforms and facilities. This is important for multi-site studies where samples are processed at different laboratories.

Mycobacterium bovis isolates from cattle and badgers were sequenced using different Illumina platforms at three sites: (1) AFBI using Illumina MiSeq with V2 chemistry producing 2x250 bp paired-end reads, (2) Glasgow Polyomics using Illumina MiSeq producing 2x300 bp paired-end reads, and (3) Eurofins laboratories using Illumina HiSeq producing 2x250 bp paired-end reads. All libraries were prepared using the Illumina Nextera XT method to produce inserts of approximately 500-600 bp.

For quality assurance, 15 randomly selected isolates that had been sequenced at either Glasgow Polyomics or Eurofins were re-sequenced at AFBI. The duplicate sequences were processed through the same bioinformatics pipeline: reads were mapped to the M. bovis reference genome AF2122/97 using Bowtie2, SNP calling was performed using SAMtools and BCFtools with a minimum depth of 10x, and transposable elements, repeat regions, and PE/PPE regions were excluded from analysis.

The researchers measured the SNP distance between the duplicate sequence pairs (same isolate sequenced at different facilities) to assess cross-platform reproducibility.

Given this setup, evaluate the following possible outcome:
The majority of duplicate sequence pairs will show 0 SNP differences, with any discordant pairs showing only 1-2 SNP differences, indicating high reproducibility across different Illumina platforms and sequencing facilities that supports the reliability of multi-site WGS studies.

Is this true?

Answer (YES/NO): YES